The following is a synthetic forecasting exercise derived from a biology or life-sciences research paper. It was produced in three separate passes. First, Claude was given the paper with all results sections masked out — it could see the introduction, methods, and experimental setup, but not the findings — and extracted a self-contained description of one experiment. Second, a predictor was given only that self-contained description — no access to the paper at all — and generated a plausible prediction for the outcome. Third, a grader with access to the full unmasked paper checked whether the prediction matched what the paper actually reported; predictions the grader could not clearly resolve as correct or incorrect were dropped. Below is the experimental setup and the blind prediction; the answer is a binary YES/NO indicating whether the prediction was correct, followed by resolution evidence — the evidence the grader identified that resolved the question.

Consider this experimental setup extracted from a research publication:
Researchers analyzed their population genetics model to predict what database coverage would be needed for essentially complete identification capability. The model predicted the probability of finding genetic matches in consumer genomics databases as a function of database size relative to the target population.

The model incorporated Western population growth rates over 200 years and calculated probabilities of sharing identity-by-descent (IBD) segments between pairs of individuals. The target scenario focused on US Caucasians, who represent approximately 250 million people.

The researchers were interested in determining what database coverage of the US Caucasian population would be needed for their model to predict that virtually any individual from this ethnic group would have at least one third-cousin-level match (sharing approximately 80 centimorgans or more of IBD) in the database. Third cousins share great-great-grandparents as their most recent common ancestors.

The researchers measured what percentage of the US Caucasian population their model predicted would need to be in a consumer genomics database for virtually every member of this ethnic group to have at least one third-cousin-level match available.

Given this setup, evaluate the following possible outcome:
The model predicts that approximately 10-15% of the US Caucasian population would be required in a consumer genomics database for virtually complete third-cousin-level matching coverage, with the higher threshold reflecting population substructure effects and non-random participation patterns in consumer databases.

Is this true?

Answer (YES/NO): NO